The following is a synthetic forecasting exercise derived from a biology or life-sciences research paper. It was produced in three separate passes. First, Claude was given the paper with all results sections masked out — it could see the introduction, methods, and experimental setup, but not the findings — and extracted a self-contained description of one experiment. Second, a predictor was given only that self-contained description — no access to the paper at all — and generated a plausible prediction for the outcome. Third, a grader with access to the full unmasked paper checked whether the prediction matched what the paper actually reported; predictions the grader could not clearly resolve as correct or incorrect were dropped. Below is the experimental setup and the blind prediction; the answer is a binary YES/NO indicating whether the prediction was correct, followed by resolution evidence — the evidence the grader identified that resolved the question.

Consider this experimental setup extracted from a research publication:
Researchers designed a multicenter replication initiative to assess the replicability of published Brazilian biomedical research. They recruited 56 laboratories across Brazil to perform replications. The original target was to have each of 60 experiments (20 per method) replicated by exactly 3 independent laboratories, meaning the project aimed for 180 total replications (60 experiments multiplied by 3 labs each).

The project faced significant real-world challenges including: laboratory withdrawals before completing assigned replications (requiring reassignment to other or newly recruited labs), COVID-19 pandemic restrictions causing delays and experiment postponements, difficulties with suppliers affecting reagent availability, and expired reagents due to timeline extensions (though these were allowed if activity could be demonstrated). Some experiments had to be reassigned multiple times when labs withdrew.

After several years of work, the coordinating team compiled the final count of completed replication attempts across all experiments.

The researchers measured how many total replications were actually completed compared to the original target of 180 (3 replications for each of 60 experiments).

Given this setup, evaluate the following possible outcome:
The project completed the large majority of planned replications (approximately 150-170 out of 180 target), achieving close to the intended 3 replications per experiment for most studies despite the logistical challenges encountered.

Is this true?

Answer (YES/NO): NO